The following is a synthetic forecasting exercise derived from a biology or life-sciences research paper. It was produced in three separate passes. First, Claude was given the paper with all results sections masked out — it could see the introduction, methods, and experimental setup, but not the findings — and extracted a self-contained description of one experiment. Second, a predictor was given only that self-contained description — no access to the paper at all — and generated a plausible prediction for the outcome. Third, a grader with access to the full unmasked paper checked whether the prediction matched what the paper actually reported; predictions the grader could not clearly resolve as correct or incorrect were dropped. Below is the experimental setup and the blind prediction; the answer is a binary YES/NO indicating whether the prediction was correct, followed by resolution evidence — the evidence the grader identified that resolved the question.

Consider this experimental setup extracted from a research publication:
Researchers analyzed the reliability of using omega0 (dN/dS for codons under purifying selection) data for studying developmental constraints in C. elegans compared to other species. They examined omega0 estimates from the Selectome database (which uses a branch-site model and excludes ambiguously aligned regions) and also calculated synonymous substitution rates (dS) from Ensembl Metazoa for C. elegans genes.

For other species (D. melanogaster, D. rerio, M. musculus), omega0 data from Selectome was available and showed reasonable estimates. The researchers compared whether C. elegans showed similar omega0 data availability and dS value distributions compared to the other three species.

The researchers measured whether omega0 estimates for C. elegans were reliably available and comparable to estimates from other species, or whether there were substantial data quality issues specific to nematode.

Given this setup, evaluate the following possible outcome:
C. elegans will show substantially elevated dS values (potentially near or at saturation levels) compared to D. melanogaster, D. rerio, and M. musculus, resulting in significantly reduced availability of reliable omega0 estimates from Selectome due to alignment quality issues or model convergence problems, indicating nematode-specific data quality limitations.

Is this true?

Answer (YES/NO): YES